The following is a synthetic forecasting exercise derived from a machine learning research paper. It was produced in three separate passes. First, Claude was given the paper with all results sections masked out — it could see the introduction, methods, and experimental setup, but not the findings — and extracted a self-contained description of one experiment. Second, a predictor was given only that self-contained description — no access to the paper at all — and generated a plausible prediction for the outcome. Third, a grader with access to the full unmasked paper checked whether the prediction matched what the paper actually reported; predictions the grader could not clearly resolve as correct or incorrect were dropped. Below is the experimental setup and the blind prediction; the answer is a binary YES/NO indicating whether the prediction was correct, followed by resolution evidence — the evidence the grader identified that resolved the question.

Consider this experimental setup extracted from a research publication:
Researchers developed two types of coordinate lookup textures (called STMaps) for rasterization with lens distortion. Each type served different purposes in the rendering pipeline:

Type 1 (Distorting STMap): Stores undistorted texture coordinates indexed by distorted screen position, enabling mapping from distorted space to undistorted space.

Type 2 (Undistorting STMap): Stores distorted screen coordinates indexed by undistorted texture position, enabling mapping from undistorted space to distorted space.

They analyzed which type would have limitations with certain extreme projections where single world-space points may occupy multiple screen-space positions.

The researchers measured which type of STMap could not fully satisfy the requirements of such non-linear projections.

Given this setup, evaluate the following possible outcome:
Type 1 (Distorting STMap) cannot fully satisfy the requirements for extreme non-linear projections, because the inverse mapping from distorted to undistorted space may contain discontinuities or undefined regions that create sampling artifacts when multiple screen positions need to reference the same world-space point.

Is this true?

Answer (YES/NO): NO